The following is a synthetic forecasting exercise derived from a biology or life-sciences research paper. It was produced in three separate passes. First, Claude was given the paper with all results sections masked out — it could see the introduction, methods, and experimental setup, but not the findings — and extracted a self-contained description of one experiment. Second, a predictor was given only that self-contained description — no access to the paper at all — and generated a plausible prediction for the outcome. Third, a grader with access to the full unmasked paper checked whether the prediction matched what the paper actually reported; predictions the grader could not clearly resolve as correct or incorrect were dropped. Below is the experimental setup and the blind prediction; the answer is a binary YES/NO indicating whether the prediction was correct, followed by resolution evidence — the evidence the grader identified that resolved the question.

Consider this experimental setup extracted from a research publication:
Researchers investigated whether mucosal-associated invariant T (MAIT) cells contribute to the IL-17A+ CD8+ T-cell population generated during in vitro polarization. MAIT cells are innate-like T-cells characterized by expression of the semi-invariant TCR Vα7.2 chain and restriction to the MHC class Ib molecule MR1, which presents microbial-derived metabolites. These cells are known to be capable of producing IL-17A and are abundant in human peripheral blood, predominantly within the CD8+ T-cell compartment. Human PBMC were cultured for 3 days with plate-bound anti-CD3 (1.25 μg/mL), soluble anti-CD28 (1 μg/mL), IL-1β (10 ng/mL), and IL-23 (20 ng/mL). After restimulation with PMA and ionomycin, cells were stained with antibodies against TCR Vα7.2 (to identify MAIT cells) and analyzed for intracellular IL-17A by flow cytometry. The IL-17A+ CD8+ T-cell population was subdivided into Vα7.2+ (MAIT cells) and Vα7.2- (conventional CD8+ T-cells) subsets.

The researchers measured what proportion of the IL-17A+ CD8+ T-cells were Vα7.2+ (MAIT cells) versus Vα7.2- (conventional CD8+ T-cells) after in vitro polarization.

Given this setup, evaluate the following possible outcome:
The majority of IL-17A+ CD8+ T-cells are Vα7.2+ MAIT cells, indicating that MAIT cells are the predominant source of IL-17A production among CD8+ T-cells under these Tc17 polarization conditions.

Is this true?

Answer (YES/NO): YES